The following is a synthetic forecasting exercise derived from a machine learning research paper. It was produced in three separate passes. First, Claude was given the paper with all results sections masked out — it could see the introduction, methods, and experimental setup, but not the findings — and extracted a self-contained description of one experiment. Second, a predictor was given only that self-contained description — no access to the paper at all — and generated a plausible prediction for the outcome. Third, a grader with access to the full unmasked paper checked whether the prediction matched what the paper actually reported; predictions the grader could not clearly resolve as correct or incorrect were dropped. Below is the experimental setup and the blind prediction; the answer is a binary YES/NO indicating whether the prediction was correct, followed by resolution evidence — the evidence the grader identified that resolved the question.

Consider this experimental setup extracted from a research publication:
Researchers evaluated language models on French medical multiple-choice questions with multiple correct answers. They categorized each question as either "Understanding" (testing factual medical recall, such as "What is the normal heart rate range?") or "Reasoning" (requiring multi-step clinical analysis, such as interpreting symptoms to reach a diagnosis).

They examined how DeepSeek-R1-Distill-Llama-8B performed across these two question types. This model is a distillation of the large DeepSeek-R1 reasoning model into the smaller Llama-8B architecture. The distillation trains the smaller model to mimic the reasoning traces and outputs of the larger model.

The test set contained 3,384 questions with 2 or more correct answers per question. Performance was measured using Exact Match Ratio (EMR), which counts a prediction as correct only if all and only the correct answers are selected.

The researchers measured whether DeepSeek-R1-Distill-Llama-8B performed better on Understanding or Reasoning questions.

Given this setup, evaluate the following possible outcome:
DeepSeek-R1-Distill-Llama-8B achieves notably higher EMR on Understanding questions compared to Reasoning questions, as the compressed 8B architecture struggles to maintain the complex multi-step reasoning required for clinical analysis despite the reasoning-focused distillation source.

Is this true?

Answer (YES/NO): NO